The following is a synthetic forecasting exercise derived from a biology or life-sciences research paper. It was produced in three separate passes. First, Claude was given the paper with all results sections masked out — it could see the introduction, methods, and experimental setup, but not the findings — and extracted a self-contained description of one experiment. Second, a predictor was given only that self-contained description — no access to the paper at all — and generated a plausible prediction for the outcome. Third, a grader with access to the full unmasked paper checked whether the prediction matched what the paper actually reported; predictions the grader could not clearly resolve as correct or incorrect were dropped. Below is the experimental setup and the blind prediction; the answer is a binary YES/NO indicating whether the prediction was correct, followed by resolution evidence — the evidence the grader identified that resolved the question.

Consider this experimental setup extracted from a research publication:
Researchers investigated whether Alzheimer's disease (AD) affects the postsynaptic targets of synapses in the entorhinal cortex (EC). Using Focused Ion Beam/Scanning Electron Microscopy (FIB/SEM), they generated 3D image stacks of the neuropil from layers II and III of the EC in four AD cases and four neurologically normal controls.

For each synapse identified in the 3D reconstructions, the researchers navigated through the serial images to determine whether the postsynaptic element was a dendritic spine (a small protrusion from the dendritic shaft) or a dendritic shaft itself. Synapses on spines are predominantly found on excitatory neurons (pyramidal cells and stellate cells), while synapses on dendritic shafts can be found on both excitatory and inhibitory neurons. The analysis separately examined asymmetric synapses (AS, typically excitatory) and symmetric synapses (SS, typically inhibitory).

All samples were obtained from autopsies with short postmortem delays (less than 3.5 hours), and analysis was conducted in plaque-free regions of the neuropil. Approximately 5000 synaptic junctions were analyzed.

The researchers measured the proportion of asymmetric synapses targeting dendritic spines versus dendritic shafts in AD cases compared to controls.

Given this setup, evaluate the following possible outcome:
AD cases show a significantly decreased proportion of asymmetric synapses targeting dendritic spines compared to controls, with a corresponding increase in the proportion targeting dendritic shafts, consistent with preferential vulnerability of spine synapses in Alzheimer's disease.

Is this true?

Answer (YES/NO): NO